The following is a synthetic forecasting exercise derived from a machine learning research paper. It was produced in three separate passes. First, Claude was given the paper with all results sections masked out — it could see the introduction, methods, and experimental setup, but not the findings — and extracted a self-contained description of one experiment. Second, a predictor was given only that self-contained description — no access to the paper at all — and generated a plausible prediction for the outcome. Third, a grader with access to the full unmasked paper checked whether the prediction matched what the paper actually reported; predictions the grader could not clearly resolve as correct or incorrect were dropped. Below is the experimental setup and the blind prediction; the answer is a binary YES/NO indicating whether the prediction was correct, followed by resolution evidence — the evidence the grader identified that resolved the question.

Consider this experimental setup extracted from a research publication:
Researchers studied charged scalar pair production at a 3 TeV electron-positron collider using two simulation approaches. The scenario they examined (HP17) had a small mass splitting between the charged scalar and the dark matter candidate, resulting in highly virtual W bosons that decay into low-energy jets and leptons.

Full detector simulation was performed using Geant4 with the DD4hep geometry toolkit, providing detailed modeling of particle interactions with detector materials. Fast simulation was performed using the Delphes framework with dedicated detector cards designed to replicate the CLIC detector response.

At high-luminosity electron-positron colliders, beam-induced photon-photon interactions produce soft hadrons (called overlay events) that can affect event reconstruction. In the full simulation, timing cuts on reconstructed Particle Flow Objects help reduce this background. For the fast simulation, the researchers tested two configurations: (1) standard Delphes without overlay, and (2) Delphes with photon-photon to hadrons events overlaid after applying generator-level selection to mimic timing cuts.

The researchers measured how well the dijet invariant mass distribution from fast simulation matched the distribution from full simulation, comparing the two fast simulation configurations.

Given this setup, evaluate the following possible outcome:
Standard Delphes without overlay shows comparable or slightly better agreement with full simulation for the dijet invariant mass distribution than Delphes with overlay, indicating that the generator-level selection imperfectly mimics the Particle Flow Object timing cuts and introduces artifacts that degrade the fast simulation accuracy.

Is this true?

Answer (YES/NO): NO